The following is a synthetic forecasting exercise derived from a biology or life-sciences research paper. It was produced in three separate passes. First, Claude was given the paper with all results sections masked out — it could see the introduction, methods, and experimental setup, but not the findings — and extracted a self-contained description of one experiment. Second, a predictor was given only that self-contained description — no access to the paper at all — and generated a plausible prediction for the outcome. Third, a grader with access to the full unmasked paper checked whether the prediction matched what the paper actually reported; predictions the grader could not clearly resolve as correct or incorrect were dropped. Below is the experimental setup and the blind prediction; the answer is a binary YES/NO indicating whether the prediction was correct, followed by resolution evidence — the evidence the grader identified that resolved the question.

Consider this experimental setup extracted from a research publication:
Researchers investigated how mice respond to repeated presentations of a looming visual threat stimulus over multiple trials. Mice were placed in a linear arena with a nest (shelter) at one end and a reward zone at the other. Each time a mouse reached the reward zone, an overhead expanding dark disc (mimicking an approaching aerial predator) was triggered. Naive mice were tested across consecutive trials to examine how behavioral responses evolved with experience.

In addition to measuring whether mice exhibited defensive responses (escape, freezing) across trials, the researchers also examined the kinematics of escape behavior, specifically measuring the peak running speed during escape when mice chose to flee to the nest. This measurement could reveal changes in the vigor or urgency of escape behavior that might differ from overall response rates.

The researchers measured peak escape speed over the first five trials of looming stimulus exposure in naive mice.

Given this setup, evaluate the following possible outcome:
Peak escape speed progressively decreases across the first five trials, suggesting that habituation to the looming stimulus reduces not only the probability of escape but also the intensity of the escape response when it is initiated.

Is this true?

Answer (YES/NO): NO